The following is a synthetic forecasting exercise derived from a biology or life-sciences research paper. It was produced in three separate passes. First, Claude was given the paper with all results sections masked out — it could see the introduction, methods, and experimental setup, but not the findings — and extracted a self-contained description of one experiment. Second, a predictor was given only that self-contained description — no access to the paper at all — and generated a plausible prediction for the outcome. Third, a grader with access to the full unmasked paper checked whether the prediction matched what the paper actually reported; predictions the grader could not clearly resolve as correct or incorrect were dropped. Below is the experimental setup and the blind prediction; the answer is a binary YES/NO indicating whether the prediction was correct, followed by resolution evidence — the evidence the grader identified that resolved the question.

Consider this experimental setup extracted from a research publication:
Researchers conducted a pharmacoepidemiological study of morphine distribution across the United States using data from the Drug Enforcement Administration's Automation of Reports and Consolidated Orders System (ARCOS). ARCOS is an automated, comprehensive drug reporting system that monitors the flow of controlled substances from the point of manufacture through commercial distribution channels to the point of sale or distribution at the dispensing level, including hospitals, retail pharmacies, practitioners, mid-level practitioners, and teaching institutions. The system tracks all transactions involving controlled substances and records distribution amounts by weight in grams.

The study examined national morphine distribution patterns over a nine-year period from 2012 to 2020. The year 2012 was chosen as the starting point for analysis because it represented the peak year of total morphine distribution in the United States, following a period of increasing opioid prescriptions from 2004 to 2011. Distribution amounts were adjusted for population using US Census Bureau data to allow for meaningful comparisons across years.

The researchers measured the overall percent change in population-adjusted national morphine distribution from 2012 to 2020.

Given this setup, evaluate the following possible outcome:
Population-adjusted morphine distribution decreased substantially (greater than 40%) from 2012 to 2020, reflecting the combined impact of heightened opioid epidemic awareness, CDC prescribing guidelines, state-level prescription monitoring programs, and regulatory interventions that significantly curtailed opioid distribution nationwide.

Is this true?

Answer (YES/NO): YES